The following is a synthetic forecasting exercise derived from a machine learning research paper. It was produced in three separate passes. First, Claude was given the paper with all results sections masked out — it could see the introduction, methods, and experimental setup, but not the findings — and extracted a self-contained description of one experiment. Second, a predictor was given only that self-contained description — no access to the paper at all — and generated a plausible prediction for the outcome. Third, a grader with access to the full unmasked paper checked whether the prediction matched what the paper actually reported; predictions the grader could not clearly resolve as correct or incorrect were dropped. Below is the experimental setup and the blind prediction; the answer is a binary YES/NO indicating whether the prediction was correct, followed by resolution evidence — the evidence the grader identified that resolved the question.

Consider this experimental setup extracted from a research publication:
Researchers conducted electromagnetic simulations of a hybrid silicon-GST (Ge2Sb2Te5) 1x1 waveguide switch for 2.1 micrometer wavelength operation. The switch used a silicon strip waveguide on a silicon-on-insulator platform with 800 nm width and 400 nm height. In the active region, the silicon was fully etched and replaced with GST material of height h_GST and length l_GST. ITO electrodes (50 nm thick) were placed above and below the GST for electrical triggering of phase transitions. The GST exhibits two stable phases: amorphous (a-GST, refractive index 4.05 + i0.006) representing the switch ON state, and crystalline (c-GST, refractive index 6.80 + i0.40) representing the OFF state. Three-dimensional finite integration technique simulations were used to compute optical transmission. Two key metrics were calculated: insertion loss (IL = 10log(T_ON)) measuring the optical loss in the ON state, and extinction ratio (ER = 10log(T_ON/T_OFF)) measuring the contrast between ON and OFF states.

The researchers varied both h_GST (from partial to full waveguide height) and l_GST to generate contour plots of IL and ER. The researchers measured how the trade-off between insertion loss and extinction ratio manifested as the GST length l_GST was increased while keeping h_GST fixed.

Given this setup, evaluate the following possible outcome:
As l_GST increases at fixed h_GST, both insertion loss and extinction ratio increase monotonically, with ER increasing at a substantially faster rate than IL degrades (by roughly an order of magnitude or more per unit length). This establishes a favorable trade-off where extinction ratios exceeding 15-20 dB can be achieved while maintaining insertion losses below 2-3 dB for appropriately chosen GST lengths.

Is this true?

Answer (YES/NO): NO